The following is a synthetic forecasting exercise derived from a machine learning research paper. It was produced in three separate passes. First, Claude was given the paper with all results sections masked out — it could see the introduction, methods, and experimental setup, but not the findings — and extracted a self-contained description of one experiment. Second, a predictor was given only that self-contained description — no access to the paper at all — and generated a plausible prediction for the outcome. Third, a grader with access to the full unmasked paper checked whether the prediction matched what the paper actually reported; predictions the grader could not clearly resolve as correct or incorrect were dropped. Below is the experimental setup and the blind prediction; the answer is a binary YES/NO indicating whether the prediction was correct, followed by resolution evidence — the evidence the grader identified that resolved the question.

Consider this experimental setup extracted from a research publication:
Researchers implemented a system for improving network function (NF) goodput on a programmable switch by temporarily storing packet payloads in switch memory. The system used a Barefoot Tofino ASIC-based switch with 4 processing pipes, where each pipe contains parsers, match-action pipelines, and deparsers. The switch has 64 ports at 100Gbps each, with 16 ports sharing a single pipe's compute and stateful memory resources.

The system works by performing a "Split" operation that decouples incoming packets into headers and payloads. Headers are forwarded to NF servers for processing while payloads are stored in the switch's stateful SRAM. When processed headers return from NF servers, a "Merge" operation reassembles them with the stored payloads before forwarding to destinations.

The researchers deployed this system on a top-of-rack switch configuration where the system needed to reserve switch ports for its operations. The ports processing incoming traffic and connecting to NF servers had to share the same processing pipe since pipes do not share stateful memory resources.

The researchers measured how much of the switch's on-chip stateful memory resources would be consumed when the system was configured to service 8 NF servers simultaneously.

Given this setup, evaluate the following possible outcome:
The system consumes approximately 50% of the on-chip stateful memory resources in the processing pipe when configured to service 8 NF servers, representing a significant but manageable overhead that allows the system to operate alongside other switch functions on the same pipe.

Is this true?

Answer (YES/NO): NO